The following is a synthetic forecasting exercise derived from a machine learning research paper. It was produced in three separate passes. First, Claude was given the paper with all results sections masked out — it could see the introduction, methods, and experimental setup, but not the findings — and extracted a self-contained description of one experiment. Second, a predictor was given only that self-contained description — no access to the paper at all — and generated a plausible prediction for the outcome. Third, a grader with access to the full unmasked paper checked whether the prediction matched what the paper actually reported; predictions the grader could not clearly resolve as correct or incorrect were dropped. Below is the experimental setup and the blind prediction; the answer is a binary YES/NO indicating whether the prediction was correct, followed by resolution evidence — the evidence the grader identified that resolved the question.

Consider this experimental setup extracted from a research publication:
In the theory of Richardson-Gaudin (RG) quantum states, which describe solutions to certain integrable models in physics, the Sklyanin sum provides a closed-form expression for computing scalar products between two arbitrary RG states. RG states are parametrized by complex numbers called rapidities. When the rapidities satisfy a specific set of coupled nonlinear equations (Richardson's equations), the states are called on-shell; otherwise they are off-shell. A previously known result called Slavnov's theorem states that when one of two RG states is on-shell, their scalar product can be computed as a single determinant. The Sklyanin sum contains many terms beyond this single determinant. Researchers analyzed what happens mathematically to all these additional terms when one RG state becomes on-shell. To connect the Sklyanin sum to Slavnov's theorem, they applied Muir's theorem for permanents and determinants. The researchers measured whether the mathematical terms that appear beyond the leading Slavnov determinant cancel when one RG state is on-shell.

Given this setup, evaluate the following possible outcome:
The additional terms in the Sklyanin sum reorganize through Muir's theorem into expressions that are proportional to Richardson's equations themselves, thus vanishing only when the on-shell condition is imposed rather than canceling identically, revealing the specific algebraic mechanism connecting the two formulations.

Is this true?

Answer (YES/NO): NO